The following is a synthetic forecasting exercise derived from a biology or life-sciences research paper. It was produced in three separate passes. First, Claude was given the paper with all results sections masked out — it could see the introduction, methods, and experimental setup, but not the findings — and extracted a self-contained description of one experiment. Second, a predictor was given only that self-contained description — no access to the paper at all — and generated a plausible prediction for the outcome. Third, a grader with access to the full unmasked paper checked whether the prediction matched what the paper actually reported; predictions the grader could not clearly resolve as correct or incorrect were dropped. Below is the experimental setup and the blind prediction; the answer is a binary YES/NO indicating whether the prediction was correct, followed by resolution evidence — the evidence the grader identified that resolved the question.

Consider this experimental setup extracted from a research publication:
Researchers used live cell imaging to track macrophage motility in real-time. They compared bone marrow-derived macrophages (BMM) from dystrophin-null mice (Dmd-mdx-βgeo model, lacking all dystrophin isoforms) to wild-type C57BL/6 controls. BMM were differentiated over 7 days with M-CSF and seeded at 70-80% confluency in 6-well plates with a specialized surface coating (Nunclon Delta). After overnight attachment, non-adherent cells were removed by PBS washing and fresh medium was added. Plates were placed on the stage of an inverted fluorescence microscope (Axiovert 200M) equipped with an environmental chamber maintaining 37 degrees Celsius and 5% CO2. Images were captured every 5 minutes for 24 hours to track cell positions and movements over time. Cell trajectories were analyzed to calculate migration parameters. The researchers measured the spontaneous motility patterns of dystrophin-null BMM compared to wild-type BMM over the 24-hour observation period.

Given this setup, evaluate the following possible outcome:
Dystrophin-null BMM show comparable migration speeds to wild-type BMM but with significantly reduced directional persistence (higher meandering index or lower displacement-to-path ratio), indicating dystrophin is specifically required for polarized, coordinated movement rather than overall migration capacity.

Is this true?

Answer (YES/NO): NO